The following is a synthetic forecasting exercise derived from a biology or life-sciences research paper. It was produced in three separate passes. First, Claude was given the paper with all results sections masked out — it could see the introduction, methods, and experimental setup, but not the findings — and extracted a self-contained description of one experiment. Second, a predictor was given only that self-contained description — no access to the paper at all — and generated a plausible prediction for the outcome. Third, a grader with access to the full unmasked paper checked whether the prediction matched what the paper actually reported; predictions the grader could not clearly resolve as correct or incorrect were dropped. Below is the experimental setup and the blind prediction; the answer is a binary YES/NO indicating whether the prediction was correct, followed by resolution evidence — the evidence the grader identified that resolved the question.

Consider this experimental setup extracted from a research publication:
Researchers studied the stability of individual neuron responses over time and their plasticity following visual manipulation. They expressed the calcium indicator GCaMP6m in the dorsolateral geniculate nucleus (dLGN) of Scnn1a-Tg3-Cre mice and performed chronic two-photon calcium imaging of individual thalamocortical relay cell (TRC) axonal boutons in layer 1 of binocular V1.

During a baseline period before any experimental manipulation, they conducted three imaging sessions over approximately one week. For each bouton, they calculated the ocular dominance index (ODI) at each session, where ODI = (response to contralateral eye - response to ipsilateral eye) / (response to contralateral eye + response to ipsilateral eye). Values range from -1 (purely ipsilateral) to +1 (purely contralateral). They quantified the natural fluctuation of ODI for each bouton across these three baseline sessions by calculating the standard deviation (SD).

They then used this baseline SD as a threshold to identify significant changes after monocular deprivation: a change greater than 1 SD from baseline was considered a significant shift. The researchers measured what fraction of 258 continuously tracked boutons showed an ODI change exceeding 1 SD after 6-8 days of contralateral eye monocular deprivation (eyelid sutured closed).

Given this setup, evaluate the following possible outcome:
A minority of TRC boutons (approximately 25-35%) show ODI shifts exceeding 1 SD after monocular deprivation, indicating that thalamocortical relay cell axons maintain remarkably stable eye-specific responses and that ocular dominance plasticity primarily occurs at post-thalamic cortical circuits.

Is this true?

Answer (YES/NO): NO